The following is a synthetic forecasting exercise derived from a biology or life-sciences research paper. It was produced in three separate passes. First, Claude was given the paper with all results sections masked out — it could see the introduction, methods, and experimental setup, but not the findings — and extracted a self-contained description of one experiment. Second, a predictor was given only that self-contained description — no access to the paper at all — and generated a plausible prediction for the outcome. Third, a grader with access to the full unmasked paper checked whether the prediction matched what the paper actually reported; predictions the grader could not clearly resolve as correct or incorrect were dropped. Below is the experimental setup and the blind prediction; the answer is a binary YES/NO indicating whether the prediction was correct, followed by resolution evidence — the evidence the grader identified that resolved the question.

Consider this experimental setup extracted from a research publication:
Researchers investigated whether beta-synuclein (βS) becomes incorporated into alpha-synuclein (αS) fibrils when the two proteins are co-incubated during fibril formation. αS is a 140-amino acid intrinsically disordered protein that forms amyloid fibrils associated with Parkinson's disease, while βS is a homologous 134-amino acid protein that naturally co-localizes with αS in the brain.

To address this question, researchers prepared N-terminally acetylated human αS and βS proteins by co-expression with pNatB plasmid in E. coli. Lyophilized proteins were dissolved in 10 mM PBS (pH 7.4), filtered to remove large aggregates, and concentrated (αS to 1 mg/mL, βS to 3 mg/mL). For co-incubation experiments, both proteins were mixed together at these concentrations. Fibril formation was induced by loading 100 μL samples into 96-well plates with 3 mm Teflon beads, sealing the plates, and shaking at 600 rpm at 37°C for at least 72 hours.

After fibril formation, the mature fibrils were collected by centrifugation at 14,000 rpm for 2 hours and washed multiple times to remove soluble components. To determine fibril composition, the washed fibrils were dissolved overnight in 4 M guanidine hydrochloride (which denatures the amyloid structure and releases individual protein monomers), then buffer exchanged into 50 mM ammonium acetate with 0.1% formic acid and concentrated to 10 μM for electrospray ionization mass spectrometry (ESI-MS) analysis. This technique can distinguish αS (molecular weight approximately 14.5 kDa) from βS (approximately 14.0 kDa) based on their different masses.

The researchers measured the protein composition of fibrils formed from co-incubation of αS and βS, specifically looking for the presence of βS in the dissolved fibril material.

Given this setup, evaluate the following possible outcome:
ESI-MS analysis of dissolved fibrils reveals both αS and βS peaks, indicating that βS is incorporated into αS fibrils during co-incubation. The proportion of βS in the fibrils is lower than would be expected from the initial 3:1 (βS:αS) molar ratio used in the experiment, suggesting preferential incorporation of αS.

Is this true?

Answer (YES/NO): NO